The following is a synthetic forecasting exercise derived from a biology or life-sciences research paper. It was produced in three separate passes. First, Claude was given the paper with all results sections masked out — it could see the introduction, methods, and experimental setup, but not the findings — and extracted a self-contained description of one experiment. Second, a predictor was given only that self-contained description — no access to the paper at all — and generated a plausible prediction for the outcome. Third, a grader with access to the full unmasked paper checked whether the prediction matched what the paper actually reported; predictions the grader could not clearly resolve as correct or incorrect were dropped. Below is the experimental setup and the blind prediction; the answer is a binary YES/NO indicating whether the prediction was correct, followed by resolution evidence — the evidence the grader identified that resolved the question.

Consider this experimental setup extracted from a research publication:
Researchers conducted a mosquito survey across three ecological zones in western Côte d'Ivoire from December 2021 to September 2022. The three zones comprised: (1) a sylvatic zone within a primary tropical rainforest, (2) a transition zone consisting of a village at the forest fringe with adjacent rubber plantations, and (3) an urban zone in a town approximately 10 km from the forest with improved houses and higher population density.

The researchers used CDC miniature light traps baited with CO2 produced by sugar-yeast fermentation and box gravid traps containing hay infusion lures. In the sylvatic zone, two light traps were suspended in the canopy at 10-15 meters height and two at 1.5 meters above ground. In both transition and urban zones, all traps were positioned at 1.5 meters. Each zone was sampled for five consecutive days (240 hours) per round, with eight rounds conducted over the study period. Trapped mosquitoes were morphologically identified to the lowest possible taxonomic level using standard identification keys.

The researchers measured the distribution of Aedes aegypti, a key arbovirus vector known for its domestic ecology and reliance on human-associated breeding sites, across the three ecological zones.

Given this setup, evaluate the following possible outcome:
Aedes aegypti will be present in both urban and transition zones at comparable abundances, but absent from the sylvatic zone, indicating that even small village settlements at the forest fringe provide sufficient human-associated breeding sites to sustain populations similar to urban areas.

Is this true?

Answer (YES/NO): NO